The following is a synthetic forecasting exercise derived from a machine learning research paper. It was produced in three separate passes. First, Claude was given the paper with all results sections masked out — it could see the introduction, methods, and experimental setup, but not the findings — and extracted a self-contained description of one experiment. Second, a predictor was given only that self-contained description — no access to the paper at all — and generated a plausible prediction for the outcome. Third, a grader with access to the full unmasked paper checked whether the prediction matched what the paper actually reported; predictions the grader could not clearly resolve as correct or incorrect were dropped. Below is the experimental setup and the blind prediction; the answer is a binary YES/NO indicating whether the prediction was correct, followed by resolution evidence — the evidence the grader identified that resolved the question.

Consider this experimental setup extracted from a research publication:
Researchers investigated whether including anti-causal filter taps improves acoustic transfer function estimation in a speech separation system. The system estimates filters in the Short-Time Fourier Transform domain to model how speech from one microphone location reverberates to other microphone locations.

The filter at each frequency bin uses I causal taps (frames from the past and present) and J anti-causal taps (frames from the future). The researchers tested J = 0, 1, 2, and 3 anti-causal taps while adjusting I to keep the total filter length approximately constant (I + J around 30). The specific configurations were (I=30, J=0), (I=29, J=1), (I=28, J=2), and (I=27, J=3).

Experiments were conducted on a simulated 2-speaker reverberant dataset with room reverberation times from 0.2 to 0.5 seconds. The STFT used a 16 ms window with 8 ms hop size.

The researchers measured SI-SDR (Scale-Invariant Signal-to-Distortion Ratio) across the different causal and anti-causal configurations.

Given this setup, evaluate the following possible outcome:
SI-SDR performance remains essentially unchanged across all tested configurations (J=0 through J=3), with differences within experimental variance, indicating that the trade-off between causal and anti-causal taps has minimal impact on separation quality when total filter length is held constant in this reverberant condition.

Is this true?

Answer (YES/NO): NO